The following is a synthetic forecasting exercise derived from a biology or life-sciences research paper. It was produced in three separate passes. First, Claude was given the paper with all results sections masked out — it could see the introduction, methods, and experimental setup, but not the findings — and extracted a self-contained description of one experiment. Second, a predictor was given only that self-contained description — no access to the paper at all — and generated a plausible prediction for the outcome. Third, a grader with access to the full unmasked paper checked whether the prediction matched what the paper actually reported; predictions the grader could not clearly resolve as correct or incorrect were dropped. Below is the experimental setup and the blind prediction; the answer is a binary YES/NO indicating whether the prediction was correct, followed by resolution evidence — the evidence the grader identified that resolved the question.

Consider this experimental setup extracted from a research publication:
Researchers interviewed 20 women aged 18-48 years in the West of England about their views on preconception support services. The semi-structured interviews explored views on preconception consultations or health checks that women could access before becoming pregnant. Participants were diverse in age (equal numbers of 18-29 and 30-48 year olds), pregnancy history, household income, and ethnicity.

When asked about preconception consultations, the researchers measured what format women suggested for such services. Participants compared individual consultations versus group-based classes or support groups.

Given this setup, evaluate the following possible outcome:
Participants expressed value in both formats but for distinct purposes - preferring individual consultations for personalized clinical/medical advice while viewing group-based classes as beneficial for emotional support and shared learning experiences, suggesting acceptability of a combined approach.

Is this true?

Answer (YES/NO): NO